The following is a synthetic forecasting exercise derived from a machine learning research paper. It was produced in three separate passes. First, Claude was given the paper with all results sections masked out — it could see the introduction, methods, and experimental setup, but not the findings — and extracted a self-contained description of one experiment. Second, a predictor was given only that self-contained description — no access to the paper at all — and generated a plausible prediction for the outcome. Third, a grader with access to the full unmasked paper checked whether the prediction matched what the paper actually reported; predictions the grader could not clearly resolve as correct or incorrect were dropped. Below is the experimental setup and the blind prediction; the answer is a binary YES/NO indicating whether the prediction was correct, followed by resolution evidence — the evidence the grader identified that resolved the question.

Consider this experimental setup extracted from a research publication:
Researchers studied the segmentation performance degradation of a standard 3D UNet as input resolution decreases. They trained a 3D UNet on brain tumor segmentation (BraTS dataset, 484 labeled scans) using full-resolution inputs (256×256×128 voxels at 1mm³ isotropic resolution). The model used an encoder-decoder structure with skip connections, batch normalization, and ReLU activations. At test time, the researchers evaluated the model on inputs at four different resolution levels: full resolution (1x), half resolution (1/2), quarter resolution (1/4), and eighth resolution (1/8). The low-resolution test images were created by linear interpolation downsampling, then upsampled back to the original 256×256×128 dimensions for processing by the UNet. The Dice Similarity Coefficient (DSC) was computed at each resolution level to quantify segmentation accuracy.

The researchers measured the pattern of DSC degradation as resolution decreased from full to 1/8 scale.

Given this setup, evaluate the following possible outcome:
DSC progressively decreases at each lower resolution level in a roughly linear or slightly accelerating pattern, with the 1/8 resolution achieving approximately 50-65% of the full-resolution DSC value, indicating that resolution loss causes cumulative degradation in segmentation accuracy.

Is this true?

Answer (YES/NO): NO